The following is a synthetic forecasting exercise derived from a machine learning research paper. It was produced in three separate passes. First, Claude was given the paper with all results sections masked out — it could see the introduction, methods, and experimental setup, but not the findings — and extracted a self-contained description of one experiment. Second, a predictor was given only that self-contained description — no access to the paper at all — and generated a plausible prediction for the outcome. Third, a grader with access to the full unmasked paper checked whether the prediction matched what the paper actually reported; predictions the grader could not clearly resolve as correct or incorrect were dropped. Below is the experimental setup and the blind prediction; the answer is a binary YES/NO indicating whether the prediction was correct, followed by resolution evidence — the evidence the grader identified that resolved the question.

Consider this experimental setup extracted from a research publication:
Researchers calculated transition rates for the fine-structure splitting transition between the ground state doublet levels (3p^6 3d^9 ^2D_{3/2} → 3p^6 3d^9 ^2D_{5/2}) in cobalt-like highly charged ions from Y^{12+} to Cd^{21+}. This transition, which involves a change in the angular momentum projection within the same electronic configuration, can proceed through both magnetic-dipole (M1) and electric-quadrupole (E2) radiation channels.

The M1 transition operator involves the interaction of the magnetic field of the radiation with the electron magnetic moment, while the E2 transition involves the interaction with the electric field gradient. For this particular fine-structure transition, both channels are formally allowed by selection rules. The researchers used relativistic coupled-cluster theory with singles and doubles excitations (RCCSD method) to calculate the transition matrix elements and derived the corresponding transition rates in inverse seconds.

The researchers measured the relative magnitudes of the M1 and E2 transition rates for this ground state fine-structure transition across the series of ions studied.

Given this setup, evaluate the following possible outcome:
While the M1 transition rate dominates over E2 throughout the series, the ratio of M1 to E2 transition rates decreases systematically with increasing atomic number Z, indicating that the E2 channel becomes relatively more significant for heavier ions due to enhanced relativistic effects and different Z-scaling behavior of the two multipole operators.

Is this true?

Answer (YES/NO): NO